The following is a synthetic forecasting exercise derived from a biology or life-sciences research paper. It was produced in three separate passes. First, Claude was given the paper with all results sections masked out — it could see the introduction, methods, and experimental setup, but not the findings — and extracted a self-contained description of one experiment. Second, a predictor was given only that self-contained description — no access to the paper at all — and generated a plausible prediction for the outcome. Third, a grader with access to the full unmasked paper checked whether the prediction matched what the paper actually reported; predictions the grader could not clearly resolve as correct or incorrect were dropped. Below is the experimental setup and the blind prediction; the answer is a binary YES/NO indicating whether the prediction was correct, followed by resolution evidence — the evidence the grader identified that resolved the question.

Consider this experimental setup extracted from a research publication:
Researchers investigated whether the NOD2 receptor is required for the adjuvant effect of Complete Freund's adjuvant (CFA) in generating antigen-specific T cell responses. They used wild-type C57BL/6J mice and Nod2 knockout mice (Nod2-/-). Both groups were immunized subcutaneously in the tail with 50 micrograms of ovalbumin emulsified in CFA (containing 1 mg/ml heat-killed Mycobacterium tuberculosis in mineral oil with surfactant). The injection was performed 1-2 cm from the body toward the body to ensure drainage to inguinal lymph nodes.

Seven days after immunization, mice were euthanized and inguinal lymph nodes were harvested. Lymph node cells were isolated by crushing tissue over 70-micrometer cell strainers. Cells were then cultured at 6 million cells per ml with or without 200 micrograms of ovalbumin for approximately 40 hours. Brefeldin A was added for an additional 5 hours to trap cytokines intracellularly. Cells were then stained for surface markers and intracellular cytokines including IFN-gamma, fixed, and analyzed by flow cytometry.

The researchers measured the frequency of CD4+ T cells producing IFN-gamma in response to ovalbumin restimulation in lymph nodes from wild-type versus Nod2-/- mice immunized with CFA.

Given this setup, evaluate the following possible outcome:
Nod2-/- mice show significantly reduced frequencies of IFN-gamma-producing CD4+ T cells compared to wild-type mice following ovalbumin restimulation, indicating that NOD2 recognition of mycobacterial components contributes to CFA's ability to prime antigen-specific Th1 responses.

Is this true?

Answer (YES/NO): YES